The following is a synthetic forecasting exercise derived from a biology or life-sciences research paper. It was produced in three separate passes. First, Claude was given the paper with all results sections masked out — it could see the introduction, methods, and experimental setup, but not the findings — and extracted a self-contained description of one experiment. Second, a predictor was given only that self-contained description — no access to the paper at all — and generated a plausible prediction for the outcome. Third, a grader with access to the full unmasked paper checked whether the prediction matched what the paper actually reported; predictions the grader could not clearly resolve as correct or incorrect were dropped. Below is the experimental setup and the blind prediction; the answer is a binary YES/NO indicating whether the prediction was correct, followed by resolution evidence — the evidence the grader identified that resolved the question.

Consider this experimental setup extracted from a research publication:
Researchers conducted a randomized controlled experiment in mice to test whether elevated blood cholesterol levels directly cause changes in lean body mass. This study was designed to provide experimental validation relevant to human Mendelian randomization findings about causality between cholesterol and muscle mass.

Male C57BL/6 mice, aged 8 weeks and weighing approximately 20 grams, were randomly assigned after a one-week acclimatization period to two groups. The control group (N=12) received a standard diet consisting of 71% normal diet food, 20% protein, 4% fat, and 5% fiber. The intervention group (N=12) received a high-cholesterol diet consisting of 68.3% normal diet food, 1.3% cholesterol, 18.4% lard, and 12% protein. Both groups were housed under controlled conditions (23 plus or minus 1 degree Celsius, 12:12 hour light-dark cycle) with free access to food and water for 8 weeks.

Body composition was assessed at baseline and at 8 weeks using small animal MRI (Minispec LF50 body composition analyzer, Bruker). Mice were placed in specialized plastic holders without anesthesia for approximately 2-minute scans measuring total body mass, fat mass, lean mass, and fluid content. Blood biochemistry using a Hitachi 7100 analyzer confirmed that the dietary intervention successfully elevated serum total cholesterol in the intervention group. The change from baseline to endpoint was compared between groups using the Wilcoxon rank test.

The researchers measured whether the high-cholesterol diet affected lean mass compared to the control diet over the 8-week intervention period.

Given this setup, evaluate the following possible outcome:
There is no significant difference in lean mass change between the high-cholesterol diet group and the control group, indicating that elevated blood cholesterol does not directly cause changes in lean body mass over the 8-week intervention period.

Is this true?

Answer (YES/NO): YES